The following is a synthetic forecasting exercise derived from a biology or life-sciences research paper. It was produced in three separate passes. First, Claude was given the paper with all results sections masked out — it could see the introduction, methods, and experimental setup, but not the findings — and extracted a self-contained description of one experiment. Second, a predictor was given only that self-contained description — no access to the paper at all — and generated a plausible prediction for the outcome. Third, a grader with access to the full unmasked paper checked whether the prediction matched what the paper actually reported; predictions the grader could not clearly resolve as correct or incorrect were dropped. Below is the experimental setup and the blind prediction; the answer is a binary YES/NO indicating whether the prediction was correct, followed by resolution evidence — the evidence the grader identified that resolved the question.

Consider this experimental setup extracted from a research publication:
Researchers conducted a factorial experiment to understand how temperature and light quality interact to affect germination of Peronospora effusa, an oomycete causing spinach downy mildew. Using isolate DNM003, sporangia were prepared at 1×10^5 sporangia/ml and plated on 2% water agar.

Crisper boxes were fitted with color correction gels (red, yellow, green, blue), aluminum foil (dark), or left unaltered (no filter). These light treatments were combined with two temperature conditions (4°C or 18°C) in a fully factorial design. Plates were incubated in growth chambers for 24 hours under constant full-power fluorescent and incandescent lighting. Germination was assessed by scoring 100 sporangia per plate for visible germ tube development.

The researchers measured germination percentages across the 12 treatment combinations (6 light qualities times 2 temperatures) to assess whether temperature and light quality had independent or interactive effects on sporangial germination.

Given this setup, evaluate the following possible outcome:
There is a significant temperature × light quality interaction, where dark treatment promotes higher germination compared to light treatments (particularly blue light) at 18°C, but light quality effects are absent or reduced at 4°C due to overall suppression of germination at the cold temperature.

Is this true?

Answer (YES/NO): NO